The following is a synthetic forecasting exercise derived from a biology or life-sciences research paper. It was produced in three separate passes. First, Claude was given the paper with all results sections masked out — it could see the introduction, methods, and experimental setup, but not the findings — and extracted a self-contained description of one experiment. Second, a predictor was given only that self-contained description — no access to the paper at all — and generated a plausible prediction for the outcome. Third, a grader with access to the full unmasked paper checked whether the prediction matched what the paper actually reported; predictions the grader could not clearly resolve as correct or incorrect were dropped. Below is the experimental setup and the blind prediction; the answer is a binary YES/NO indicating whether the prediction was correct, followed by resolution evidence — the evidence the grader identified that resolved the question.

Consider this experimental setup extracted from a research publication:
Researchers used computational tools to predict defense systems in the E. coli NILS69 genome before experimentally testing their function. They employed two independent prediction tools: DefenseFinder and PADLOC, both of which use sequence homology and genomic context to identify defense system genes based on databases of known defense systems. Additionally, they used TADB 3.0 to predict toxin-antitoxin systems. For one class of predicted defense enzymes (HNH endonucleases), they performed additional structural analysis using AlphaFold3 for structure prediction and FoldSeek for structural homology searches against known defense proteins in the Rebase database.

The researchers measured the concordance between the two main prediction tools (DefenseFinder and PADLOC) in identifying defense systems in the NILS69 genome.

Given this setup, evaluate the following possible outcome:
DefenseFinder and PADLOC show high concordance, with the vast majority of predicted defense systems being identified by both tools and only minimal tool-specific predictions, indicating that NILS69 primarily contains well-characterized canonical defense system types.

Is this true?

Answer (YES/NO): NO